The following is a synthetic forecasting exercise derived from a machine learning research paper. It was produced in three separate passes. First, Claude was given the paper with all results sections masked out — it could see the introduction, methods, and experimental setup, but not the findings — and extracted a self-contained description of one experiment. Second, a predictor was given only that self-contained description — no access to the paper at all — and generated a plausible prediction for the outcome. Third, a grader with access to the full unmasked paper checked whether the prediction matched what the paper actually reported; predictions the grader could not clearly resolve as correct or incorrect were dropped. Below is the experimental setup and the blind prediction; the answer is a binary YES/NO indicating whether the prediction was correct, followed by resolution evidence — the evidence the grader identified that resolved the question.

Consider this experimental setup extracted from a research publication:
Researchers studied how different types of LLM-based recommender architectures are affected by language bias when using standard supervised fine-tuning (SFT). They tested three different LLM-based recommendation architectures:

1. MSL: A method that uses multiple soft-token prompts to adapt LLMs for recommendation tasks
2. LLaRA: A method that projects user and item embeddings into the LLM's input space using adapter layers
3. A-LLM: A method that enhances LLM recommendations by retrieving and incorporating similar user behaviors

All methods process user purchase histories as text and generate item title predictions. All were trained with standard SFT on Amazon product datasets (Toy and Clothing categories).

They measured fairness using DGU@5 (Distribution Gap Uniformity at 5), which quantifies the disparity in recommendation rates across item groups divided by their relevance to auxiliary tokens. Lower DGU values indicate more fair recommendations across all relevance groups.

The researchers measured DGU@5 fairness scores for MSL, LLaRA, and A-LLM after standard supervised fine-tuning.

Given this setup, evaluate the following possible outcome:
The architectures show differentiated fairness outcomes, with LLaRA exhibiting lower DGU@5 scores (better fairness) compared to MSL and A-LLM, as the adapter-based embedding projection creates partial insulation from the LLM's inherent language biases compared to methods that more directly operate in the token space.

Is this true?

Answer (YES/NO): NO